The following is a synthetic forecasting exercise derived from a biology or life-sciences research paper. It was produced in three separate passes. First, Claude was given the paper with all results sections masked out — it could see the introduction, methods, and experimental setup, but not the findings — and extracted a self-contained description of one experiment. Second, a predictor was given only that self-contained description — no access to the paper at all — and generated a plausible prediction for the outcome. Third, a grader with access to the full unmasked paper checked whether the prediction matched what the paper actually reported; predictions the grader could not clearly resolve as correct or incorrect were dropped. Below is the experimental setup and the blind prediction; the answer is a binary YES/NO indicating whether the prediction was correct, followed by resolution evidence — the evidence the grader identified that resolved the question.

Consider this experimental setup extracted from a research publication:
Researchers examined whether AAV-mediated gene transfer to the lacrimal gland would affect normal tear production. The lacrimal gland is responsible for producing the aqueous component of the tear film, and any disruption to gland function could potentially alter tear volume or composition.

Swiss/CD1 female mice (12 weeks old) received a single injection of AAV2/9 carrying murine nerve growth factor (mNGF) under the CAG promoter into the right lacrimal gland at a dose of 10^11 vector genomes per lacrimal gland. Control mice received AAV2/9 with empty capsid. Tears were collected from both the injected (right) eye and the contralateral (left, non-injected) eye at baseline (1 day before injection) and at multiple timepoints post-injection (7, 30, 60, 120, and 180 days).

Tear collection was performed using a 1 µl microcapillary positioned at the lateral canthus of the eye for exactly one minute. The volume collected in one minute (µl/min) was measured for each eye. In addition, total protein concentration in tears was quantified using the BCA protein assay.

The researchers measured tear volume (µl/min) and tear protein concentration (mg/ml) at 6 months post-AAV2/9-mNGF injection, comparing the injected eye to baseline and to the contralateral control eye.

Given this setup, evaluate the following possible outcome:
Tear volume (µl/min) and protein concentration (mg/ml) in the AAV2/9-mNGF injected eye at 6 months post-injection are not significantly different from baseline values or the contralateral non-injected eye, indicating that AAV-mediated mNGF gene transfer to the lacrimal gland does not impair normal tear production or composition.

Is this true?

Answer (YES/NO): NO